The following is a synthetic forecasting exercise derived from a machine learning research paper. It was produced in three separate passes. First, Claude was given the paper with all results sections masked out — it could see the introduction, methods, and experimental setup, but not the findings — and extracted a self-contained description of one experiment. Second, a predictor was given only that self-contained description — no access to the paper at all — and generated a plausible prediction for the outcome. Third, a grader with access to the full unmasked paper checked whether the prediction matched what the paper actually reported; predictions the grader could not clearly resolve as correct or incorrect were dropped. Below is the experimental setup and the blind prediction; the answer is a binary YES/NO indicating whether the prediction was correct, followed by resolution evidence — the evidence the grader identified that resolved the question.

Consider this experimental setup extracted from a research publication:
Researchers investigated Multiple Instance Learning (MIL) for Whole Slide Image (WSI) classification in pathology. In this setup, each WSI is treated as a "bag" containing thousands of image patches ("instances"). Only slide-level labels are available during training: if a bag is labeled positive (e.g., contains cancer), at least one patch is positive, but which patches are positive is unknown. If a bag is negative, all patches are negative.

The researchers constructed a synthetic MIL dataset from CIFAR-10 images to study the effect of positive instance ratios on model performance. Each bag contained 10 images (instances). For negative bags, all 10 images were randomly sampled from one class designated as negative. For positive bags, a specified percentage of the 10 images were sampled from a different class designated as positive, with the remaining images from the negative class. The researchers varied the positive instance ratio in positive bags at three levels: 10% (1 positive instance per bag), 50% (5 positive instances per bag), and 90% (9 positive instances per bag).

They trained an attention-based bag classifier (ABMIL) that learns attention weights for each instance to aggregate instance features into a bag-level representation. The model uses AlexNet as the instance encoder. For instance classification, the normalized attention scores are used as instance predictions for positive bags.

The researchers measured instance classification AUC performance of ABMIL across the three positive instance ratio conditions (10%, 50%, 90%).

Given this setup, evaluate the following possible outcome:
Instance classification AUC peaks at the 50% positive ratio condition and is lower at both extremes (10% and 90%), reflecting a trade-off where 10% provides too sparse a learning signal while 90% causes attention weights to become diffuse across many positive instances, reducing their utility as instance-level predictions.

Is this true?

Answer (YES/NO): NO